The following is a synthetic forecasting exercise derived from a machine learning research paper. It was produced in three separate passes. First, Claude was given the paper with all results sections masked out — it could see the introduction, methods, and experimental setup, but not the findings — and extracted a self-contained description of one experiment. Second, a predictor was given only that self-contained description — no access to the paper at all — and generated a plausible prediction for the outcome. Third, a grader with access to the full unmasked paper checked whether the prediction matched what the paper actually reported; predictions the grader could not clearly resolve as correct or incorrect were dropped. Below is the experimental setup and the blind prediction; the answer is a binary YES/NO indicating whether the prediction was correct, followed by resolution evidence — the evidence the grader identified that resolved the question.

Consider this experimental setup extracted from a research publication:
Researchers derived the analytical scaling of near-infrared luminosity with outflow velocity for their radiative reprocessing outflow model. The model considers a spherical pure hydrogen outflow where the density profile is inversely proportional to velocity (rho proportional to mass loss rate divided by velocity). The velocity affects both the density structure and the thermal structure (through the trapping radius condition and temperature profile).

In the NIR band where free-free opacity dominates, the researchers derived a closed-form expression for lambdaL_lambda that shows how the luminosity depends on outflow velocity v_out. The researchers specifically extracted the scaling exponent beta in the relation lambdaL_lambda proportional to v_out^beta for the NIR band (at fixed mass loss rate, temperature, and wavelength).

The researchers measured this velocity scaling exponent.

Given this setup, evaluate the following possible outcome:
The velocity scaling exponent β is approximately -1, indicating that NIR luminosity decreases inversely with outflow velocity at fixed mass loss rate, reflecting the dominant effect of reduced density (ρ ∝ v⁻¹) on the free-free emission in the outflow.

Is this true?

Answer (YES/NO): NO